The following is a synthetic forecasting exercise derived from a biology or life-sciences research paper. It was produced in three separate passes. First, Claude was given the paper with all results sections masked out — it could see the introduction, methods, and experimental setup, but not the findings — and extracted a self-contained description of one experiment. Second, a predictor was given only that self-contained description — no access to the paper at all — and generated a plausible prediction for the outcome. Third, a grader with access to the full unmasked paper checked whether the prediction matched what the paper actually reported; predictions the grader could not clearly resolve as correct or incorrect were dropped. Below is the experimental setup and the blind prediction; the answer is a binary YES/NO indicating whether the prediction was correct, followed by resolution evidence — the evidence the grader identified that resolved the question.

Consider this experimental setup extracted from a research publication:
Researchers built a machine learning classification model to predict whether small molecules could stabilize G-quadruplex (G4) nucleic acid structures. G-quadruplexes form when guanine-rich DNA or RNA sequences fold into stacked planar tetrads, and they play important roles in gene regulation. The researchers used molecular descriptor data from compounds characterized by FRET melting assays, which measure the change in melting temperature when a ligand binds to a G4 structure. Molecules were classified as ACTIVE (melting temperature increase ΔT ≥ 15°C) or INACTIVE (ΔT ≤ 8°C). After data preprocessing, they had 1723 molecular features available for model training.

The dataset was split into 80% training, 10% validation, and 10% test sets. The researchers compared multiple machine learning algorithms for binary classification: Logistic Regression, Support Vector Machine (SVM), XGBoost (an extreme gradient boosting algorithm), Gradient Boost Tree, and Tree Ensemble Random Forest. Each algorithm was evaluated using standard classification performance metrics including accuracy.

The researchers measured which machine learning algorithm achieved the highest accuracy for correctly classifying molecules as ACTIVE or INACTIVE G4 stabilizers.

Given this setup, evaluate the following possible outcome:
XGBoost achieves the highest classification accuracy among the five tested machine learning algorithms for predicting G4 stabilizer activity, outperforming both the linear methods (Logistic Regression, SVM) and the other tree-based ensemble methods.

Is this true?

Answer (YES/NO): YES